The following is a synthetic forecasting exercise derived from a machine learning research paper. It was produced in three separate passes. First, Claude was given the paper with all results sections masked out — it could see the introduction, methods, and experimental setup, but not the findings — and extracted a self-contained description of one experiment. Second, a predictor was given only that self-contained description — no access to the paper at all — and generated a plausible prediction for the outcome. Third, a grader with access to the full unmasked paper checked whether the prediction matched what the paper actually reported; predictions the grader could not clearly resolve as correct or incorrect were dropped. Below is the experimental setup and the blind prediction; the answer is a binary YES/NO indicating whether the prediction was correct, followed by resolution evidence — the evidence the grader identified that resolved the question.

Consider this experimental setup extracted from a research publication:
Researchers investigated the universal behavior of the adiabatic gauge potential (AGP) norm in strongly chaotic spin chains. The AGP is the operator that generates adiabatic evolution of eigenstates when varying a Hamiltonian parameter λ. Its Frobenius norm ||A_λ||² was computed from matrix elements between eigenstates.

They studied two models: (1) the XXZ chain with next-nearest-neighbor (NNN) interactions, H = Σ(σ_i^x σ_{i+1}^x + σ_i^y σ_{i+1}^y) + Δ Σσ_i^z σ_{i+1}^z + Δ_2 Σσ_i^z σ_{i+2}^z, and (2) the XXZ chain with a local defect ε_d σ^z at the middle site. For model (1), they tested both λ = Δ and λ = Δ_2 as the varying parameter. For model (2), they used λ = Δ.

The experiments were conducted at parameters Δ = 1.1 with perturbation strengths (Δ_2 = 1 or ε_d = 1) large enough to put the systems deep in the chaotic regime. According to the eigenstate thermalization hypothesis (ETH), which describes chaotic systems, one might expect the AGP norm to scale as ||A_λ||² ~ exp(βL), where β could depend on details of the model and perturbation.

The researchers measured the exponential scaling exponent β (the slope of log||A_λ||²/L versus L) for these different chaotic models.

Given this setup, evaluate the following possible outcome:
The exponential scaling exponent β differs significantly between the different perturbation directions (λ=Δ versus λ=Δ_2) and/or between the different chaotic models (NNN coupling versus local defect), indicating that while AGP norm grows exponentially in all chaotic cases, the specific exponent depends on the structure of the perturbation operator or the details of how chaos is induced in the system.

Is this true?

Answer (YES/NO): NO